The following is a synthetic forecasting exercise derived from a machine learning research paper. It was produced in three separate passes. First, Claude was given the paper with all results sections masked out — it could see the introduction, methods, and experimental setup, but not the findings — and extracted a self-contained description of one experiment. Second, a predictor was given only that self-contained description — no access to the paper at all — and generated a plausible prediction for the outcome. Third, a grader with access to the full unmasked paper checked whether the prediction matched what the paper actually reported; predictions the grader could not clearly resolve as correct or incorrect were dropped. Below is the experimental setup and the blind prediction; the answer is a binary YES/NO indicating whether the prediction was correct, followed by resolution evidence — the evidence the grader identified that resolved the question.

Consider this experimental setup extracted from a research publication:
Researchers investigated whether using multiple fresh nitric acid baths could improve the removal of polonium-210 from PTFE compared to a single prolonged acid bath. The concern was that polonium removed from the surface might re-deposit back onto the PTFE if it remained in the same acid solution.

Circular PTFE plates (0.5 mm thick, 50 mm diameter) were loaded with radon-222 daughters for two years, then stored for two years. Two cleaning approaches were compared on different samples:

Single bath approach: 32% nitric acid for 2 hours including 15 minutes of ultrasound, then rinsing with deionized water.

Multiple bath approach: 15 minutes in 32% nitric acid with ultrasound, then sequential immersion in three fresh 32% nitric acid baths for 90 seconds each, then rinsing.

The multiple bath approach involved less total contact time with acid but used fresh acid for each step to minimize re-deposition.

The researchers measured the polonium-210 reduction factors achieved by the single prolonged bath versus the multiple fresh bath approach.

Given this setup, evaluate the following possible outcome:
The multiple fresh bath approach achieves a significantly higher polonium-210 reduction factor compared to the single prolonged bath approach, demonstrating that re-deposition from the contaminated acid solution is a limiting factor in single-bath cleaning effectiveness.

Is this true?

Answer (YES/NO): NO